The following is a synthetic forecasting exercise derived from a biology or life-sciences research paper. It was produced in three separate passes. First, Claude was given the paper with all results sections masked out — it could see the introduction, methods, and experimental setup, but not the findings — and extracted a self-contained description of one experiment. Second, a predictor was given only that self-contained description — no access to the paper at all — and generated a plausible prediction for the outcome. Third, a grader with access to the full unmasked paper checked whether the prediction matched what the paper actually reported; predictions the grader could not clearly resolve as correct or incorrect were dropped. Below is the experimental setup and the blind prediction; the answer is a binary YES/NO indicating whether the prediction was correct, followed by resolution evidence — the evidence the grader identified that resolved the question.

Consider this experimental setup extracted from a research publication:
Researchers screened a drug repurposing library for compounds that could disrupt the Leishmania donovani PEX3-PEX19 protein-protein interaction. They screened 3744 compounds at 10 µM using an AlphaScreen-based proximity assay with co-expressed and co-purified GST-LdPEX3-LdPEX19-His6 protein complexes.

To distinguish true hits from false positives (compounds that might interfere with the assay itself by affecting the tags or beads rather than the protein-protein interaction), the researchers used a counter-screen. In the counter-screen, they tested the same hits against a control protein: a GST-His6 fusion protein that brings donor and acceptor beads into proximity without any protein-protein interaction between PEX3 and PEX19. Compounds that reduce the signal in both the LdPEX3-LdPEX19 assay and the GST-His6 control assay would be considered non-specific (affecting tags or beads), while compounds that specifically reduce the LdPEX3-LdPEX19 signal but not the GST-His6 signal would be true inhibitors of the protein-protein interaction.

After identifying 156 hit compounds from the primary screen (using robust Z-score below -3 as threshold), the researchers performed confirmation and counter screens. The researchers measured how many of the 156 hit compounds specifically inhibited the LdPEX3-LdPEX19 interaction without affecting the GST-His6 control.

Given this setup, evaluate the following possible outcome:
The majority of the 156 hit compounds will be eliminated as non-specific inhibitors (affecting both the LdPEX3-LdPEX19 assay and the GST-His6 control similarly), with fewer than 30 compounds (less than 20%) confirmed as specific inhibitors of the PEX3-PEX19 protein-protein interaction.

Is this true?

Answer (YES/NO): YES